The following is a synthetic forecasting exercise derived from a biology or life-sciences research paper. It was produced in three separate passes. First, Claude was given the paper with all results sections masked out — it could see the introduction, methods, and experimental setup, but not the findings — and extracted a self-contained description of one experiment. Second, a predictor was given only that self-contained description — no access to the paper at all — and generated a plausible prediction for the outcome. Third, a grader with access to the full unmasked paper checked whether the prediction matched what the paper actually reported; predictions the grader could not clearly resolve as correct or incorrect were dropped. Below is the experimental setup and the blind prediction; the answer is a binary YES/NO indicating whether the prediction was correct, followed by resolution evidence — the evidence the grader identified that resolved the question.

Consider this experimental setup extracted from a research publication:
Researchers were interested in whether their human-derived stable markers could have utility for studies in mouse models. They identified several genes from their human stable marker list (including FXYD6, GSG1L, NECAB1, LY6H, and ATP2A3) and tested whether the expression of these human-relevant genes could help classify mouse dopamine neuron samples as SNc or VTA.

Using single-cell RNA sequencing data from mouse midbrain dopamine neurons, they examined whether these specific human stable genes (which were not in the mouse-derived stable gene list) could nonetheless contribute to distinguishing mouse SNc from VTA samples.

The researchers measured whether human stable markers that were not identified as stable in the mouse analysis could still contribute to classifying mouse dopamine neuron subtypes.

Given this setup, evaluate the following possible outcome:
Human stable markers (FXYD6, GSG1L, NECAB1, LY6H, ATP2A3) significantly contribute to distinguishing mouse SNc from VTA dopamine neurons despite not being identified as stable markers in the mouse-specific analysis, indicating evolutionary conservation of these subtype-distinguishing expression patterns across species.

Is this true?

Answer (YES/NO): YES